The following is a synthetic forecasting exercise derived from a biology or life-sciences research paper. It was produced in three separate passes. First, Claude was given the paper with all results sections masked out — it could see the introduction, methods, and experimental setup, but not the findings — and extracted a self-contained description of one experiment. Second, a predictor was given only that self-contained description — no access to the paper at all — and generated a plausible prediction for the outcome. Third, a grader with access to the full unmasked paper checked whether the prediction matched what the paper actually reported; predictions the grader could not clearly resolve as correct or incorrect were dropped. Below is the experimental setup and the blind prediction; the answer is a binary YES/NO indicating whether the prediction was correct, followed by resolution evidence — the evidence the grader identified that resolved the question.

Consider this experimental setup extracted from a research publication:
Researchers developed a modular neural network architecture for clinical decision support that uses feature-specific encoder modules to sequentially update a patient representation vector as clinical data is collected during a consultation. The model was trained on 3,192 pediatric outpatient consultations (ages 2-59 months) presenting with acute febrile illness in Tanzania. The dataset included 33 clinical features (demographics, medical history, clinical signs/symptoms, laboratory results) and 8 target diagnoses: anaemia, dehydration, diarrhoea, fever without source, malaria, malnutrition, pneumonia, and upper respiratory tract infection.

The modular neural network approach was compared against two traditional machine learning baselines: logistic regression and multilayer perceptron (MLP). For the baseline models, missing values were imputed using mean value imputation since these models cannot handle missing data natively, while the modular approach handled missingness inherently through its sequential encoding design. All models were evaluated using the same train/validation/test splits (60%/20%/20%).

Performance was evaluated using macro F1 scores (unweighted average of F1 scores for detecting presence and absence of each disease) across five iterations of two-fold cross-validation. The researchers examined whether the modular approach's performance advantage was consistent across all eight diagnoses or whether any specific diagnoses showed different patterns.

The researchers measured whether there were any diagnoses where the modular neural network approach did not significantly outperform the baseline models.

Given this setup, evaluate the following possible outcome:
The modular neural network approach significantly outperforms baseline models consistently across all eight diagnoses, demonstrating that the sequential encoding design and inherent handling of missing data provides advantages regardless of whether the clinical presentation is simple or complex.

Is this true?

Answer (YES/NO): NO